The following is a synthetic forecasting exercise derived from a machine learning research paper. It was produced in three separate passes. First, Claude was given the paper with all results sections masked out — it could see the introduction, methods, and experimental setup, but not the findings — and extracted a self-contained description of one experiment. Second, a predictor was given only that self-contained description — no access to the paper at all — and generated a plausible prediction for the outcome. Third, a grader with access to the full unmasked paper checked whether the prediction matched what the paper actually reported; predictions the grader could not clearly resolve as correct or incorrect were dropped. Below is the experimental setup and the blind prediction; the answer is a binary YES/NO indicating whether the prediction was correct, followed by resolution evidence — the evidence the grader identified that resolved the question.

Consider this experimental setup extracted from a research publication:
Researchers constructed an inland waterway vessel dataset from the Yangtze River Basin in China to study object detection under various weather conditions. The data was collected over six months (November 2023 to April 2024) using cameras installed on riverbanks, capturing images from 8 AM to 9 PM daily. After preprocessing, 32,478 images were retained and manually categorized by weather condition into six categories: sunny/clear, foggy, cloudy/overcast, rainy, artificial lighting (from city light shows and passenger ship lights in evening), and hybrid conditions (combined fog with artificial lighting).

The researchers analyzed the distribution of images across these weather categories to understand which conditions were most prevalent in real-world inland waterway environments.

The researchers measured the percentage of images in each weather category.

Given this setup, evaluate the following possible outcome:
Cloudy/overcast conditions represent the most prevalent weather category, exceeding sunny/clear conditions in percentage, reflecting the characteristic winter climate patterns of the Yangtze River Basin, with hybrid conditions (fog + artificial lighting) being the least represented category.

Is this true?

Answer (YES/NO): NO